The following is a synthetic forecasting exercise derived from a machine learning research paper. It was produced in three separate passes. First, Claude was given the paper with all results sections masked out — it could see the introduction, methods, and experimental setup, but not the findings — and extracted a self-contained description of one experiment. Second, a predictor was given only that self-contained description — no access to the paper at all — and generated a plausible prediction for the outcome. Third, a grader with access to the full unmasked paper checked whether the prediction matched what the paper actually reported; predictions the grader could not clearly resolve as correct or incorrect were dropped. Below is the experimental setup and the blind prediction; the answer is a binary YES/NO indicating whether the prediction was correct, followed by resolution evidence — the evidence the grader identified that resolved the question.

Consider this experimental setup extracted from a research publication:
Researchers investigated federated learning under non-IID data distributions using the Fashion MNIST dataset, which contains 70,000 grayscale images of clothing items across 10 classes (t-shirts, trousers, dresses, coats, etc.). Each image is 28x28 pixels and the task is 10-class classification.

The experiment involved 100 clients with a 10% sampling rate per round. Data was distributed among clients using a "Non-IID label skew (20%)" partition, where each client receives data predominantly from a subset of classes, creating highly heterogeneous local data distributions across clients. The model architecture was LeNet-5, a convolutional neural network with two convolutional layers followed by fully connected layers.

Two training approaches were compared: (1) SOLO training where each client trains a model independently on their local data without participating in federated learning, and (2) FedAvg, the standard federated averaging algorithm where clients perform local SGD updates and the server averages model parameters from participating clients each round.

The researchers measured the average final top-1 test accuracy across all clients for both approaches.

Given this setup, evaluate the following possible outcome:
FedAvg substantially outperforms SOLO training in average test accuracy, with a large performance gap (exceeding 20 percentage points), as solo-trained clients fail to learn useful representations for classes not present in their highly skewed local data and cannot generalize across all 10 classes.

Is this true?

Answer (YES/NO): NO